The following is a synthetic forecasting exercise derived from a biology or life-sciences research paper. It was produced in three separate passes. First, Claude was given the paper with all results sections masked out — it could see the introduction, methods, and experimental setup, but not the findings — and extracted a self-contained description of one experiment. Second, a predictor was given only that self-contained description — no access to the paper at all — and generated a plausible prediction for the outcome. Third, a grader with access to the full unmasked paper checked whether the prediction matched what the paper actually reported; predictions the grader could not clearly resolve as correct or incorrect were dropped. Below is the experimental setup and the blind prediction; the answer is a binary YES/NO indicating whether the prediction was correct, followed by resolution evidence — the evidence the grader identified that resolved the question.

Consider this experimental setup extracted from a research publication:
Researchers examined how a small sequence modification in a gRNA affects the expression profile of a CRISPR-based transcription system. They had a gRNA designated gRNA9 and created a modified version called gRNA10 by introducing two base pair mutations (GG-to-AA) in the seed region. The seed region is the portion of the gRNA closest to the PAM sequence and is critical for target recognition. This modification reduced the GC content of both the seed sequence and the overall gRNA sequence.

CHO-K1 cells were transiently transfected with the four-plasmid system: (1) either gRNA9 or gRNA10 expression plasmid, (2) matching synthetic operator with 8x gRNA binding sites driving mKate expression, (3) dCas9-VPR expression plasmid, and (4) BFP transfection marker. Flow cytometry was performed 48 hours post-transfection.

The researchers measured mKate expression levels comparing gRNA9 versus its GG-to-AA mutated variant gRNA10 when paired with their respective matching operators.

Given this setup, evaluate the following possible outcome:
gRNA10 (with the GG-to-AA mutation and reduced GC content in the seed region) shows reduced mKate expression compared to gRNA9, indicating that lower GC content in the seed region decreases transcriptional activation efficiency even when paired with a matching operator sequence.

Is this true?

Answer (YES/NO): NO